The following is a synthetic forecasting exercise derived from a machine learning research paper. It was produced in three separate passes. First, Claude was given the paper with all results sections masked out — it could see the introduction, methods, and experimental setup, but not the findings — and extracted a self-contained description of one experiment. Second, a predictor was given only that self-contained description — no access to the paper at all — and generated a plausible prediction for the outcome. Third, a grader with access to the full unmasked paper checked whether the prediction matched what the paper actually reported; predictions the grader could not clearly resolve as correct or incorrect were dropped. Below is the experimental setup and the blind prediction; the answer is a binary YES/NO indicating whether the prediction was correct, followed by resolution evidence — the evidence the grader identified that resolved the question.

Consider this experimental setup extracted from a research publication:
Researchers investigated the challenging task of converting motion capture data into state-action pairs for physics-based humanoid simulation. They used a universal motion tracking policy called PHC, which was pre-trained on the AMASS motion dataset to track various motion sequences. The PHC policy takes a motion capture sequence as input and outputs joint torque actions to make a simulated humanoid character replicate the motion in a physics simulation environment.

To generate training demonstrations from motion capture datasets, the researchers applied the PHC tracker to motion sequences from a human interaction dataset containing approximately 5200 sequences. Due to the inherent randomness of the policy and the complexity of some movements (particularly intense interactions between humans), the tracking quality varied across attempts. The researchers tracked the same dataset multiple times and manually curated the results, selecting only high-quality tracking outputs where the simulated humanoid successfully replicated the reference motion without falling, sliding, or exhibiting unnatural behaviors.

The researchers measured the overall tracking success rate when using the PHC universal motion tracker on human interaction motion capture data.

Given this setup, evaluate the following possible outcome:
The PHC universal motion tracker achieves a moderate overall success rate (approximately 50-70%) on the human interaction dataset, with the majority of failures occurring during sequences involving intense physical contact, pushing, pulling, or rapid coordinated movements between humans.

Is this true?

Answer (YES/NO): NO